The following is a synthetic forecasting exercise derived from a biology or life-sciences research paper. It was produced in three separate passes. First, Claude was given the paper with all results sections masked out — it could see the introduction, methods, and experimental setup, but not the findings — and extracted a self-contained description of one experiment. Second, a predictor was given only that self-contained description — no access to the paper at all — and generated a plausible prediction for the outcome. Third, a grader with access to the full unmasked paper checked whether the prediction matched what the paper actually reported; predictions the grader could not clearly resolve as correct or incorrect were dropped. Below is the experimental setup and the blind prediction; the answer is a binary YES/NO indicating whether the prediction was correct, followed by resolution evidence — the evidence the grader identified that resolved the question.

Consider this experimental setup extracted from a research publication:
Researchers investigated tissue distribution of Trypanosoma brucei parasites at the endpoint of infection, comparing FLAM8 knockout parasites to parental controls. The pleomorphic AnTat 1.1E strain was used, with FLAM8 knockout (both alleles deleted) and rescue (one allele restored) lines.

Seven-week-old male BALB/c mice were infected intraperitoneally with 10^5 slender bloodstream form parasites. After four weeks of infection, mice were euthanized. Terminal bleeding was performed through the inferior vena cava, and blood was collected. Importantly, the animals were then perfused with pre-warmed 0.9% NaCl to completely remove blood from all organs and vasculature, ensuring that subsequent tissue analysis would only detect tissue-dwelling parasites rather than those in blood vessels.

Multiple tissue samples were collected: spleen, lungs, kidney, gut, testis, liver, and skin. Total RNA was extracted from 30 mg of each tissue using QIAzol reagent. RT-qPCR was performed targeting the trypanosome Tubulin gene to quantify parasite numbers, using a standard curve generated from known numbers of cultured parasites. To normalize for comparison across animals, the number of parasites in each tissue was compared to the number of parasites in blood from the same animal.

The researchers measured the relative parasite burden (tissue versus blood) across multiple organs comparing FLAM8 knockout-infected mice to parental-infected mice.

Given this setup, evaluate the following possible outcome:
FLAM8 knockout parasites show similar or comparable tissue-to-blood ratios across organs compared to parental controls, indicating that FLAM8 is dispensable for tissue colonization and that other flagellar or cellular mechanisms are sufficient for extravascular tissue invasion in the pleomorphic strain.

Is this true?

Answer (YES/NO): NO